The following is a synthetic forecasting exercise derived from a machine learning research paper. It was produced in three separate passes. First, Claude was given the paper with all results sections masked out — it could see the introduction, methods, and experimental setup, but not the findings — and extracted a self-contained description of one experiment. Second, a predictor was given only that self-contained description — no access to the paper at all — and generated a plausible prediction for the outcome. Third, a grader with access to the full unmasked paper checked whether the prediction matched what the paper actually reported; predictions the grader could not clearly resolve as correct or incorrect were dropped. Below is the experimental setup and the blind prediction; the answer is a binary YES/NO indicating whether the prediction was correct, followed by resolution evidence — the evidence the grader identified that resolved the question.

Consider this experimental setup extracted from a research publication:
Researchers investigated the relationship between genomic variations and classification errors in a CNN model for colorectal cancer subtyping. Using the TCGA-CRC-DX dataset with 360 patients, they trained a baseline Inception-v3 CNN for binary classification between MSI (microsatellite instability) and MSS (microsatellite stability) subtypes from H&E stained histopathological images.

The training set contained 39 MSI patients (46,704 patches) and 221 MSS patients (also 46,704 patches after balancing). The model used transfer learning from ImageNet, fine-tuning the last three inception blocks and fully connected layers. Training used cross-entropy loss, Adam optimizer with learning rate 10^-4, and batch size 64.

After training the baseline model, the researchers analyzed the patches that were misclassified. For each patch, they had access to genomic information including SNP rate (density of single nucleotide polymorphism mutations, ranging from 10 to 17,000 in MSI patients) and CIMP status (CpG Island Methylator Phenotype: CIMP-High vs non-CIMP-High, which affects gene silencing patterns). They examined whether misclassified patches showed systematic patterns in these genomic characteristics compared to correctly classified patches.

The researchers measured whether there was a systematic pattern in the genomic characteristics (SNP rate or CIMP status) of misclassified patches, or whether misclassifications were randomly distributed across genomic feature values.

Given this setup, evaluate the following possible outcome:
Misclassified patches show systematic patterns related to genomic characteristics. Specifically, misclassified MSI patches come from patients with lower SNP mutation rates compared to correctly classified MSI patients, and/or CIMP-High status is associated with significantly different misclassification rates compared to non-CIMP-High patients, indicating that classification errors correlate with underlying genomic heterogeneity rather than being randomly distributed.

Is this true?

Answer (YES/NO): YES